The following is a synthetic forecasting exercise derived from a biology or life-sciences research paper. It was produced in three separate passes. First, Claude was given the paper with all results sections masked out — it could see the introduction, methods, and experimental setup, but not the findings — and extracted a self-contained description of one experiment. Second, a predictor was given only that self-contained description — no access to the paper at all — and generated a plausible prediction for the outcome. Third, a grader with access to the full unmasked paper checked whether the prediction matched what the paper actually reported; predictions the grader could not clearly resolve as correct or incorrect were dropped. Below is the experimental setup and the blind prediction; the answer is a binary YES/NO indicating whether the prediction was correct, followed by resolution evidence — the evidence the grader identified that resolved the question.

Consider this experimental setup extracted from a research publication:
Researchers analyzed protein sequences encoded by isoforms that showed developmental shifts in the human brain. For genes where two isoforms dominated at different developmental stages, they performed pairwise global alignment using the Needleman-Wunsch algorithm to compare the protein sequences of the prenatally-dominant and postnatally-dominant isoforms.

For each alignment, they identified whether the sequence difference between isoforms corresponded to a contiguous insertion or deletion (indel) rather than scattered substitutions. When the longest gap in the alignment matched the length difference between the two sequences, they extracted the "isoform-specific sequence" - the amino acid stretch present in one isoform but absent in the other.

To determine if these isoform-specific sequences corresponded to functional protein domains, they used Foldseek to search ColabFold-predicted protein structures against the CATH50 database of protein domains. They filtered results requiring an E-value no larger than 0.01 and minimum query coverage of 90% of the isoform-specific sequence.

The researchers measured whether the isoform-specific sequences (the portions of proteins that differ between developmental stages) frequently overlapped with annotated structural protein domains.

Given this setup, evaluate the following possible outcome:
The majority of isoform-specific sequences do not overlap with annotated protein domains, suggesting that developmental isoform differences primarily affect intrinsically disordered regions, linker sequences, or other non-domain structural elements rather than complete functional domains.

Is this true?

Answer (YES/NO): NO